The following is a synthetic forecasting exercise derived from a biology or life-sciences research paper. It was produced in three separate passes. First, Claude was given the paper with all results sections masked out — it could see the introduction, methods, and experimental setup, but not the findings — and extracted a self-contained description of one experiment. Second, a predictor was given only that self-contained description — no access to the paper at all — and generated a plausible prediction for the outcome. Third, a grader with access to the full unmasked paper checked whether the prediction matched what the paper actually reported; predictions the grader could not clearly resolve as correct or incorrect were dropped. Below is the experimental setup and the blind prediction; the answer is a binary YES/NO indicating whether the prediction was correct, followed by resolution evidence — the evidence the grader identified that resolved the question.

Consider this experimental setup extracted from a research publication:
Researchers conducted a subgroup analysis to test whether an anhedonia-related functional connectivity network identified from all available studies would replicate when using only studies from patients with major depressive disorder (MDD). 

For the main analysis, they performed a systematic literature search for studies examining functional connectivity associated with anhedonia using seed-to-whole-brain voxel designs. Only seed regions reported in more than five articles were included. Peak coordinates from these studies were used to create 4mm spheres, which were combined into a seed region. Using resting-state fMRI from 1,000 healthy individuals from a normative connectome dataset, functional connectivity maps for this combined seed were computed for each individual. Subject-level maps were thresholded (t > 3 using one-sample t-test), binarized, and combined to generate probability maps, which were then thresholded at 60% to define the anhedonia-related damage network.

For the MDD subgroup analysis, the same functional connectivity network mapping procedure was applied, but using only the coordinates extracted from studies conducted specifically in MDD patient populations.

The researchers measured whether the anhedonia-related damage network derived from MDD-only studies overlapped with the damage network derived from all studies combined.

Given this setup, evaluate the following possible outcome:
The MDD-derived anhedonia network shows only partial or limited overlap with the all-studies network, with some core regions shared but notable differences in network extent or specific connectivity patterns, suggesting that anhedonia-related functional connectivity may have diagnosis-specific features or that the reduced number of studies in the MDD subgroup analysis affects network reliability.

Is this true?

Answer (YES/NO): NO